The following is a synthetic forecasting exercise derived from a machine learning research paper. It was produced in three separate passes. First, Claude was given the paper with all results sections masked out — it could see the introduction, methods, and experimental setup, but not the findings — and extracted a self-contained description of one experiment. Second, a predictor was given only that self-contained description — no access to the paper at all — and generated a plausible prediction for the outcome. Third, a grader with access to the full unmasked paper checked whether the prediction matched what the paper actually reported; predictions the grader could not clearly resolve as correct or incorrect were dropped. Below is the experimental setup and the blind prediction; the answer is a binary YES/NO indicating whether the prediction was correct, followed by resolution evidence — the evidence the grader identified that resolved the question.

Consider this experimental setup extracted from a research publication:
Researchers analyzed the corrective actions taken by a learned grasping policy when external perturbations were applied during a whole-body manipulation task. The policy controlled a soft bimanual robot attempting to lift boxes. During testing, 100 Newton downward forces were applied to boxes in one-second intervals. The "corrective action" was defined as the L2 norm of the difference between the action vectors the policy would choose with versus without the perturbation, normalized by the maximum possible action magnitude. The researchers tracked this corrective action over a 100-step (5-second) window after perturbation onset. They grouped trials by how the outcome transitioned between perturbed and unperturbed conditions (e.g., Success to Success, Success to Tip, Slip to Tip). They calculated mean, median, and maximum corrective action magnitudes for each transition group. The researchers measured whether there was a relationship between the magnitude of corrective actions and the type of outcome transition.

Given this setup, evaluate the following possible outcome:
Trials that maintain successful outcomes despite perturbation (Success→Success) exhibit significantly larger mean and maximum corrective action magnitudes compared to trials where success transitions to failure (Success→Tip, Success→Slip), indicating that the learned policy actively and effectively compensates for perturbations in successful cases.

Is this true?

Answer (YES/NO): NO